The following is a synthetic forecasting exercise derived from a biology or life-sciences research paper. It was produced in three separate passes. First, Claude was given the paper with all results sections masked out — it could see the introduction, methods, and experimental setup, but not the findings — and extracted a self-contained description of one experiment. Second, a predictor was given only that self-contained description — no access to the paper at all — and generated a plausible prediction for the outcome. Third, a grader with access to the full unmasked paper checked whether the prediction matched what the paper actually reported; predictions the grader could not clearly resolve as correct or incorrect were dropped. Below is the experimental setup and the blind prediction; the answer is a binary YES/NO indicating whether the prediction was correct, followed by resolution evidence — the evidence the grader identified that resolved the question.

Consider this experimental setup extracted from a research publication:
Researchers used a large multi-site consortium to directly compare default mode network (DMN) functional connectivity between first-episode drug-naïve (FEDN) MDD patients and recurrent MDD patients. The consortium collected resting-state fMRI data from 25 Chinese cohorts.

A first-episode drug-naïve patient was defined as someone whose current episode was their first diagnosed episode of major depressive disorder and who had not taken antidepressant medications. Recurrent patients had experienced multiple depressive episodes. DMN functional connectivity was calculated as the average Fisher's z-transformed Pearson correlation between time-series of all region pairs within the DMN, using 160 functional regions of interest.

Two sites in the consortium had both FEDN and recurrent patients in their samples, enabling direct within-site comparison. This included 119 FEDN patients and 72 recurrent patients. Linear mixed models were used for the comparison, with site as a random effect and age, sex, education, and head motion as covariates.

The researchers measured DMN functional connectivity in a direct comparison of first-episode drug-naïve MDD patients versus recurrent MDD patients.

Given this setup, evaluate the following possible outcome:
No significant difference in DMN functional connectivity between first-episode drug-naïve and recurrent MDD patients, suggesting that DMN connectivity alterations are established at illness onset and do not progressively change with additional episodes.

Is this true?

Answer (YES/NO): NO